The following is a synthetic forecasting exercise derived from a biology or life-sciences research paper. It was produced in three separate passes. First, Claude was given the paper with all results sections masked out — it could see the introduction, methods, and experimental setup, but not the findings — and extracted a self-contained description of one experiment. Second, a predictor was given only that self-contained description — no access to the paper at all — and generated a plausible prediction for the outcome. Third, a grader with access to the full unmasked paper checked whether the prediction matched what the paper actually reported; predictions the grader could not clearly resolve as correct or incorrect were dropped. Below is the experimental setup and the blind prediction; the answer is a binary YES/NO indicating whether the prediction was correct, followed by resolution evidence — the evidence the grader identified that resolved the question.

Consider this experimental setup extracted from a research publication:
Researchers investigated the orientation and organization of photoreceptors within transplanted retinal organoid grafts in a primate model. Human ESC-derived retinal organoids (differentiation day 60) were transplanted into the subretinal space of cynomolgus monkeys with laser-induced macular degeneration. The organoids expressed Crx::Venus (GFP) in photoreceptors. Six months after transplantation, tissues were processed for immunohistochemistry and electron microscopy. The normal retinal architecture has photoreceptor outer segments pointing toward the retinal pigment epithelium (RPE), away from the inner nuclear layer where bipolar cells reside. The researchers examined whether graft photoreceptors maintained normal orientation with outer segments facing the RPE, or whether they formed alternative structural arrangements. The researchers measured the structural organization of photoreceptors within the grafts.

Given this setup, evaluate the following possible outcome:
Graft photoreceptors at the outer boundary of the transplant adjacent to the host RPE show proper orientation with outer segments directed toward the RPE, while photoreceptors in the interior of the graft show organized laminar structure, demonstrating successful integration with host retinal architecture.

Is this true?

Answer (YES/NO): NO